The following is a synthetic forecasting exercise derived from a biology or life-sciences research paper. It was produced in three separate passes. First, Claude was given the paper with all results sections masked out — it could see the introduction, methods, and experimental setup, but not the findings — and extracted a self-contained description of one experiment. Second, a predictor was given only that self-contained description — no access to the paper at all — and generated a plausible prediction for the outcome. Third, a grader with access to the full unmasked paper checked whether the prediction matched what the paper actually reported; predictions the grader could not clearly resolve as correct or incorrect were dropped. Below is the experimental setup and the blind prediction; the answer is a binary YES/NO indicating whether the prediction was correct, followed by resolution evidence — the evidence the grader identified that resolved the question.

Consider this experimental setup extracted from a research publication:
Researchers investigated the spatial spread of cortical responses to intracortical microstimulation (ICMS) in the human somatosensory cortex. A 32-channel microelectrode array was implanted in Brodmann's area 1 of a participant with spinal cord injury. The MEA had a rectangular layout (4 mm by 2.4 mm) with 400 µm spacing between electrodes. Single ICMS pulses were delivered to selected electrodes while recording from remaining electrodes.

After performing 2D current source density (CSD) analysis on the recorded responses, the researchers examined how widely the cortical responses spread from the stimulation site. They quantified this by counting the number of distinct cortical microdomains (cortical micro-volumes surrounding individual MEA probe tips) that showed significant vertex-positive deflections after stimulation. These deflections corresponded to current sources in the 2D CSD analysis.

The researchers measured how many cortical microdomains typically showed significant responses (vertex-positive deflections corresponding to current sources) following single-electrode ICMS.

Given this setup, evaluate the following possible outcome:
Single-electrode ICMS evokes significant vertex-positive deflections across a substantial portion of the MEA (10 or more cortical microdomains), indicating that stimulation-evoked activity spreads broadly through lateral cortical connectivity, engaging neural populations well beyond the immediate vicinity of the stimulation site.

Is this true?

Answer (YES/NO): NO